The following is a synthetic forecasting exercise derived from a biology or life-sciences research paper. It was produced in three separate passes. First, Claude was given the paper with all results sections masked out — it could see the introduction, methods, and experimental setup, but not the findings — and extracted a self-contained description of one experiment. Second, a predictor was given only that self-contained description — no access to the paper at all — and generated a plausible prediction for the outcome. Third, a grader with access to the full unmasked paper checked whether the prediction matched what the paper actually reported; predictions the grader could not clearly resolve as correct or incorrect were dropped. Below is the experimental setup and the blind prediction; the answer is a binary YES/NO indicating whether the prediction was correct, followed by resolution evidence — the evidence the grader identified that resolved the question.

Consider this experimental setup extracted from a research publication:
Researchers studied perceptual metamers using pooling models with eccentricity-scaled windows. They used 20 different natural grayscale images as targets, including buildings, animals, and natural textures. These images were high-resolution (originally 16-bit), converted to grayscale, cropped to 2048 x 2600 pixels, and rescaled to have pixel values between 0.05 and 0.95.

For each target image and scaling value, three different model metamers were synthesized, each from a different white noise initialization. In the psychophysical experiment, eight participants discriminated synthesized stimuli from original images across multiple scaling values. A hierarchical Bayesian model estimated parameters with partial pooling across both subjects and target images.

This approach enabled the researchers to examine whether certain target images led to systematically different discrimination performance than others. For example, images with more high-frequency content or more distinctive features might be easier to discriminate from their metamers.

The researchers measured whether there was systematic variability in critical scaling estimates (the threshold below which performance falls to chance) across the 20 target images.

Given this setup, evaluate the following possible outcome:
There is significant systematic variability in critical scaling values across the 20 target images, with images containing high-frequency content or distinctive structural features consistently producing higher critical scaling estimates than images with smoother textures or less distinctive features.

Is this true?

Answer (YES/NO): NO